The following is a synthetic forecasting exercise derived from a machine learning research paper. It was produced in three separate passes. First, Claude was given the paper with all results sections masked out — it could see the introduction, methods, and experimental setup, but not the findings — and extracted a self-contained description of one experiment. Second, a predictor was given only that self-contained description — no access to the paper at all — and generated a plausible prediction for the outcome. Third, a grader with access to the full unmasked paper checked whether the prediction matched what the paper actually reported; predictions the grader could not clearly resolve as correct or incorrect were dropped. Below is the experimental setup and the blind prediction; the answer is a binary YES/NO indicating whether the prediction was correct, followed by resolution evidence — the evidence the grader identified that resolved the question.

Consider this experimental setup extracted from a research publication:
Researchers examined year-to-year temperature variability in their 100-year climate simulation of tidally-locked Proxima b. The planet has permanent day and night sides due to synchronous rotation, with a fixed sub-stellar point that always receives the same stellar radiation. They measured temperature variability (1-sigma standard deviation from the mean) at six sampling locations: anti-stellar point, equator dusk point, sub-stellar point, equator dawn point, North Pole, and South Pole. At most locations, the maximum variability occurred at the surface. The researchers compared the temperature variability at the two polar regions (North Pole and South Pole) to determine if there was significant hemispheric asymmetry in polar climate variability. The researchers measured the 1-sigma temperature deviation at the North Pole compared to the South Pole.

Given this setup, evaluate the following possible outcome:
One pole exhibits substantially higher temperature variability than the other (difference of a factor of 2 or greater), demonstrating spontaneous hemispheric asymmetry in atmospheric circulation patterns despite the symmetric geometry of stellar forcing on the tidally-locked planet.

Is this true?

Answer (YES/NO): NO